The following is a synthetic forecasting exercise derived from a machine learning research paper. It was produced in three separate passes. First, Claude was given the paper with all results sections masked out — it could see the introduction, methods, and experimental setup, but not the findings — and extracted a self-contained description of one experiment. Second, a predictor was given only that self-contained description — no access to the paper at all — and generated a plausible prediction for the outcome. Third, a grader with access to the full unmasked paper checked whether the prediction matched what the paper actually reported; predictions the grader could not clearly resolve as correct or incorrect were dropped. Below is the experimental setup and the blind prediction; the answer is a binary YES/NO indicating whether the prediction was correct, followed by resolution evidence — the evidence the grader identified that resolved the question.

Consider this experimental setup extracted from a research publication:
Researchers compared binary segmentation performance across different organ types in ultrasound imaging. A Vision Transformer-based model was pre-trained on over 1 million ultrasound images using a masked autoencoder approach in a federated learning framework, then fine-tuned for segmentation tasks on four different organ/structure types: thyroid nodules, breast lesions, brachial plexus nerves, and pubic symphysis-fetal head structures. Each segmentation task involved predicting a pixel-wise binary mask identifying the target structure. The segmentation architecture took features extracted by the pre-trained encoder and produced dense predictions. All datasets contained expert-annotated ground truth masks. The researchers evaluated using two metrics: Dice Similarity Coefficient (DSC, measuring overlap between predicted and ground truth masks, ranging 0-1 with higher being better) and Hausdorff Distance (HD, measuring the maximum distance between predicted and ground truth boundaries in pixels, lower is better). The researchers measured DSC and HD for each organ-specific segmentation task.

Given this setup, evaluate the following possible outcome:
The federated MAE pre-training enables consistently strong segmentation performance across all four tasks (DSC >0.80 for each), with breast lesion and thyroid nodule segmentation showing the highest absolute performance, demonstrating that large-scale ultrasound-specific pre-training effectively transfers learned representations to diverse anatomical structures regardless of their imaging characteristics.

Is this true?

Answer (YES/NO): NO